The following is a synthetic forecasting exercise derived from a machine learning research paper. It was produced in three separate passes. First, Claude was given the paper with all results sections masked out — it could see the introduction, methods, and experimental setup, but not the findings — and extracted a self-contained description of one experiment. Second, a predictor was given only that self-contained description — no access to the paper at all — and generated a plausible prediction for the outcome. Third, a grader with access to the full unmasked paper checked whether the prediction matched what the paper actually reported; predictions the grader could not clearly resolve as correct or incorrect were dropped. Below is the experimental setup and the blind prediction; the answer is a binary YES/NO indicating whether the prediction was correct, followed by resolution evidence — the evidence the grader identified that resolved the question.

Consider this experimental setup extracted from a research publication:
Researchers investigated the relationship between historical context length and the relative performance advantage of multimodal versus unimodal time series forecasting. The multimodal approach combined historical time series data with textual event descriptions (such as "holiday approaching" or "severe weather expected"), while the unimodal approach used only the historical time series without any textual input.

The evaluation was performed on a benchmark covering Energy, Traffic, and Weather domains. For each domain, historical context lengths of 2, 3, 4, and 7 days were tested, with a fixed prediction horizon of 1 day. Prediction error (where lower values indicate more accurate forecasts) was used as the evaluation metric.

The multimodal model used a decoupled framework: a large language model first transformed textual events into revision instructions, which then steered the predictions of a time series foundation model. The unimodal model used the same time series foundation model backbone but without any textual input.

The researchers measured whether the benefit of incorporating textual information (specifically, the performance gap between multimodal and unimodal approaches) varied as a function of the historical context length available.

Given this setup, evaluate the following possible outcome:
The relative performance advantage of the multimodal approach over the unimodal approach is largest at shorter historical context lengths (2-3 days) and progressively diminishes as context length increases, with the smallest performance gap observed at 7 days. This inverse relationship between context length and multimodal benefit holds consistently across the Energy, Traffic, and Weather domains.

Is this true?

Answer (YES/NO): NO